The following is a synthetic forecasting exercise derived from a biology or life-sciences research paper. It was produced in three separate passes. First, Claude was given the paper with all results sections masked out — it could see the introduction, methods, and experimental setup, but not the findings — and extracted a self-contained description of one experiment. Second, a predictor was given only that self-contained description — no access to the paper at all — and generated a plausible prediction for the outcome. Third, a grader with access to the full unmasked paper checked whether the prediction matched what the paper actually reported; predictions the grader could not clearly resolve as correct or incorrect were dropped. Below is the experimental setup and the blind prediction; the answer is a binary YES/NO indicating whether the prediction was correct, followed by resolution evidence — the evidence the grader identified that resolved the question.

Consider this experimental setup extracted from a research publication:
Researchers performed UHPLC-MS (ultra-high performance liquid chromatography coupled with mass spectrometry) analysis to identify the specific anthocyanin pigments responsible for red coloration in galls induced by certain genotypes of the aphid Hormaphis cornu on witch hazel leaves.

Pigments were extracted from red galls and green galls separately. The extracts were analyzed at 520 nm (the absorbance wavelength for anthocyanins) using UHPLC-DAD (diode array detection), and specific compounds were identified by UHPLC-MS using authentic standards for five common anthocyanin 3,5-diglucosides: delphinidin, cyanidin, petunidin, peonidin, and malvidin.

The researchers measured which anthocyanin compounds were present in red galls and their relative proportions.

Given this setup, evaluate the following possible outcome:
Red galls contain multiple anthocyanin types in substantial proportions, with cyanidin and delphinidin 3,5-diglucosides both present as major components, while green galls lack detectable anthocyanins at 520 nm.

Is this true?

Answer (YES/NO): NO